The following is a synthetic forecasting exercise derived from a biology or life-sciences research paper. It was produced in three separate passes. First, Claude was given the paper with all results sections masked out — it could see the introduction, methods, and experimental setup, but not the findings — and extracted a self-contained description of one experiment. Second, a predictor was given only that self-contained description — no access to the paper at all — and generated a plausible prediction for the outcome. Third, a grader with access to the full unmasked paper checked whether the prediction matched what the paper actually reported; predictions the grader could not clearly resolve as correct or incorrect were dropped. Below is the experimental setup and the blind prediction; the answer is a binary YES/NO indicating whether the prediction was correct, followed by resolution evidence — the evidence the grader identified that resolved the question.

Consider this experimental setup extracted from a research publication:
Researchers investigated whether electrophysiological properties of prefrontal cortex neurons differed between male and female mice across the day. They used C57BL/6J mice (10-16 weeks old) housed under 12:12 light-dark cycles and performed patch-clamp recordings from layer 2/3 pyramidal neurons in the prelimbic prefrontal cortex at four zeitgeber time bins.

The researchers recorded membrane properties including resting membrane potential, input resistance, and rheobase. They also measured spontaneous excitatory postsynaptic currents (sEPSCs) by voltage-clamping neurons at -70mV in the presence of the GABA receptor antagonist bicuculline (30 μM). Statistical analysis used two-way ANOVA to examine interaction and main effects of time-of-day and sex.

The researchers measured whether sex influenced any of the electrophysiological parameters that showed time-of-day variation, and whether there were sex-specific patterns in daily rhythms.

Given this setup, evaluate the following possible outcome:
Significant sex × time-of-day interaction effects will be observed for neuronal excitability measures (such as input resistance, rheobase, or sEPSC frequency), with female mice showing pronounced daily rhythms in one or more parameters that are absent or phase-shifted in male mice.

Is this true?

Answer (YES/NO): NO